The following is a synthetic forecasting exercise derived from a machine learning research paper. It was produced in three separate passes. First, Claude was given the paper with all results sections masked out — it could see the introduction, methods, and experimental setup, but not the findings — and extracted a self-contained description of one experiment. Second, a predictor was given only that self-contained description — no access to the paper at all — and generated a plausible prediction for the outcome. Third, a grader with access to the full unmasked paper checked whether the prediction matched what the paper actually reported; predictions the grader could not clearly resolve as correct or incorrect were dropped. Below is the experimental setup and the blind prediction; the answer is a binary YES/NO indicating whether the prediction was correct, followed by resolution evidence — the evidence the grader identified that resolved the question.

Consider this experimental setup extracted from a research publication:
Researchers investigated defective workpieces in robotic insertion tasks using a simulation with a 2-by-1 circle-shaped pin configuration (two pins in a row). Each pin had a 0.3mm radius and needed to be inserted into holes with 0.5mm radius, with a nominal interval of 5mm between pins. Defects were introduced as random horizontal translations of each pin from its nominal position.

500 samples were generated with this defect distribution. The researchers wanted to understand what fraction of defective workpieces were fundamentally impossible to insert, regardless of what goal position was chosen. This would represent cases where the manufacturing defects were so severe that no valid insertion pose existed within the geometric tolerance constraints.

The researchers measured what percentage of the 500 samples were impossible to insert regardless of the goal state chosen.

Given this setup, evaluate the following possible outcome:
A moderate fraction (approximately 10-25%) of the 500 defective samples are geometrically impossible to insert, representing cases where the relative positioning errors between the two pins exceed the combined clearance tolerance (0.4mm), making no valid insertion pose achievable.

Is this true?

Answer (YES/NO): NO